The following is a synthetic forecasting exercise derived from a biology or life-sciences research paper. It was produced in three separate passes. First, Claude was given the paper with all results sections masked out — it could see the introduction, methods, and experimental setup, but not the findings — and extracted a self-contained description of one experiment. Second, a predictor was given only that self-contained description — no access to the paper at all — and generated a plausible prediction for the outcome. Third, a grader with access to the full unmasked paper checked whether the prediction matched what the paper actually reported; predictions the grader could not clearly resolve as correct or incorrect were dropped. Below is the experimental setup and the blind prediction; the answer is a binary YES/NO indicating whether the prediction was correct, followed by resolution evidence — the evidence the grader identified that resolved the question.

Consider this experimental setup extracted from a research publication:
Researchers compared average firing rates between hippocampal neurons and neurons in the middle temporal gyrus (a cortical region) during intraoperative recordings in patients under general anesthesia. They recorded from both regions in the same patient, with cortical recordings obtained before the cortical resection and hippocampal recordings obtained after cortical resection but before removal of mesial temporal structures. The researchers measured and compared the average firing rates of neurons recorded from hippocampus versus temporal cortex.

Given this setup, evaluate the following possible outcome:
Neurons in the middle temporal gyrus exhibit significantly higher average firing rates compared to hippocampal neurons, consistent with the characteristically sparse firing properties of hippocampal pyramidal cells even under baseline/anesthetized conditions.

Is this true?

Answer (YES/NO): YES